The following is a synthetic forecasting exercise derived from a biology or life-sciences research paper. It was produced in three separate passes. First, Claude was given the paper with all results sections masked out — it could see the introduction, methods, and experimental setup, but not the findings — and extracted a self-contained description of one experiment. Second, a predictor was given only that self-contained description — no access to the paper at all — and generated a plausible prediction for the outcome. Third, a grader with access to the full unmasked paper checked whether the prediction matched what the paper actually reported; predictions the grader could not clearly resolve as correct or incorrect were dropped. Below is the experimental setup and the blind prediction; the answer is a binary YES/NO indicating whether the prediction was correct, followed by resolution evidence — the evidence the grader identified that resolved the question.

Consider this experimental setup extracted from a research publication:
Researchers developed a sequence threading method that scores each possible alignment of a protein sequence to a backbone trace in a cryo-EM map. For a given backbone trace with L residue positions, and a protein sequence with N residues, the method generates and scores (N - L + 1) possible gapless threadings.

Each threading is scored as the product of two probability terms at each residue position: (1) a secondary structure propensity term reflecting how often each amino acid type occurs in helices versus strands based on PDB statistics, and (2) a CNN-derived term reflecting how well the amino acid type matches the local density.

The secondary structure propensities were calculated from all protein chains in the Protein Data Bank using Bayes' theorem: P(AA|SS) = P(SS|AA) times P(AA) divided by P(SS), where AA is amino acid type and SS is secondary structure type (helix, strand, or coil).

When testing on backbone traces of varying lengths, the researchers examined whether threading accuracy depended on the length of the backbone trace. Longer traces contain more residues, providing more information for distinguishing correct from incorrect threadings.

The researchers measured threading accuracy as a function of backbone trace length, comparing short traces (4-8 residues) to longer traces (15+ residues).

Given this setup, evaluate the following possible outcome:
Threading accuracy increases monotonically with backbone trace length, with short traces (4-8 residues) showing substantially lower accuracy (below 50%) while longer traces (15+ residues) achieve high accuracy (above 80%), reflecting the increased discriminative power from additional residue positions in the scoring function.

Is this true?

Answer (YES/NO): NO